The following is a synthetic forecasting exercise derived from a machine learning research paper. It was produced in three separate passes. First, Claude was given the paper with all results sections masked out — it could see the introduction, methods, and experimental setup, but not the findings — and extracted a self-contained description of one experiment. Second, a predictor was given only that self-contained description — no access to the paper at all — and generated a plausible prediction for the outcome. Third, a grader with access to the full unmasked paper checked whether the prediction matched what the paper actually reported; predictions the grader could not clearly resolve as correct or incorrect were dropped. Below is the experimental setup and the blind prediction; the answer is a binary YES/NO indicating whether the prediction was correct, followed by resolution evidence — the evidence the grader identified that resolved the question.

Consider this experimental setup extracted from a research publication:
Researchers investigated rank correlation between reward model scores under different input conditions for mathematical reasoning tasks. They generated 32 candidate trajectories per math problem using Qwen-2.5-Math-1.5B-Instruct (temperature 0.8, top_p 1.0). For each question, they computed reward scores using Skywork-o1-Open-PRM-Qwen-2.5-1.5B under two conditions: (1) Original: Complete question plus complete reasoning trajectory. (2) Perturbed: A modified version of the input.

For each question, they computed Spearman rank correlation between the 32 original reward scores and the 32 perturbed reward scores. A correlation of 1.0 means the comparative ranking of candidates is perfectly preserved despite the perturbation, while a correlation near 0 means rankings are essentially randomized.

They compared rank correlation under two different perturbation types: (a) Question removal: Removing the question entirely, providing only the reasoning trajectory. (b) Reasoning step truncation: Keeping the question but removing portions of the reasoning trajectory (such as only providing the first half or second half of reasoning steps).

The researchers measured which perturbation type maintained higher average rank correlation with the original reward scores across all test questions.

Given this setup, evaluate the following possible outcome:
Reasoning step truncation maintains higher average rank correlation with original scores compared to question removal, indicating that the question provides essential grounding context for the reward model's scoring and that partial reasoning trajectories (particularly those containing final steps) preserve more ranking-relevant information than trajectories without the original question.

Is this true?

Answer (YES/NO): NO